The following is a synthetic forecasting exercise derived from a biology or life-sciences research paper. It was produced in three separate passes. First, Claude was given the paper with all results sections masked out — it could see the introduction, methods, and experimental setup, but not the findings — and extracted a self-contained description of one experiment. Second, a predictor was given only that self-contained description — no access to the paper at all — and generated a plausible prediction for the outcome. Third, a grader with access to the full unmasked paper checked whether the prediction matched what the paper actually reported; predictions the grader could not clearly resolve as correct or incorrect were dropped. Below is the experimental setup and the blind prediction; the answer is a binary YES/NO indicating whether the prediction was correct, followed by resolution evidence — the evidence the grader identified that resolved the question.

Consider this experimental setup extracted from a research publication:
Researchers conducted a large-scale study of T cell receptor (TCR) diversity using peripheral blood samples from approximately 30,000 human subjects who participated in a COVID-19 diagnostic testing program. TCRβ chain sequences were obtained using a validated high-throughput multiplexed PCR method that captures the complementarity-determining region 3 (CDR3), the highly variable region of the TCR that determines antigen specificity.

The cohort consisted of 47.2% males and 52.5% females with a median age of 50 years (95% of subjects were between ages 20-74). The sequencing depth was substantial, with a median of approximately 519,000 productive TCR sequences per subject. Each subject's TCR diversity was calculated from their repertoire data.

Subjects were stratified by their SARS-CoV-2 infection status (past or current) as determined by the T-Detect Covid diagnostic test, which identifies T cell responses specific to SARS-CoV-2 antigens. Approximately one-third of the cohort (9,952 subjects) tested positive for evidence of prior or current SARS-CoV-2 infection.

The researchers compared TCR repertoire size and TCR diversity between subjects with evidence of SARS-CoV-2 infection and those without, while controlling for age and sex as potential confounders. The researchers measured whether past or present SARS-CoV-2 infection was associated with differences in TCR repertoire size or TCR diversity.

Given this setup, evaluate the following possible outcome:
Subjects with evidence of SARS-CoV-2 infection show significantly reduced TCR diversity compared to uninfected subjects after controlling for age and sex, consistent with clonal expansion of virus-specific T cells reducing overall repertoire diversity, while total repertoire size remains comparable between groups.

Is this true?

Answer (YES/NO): NO